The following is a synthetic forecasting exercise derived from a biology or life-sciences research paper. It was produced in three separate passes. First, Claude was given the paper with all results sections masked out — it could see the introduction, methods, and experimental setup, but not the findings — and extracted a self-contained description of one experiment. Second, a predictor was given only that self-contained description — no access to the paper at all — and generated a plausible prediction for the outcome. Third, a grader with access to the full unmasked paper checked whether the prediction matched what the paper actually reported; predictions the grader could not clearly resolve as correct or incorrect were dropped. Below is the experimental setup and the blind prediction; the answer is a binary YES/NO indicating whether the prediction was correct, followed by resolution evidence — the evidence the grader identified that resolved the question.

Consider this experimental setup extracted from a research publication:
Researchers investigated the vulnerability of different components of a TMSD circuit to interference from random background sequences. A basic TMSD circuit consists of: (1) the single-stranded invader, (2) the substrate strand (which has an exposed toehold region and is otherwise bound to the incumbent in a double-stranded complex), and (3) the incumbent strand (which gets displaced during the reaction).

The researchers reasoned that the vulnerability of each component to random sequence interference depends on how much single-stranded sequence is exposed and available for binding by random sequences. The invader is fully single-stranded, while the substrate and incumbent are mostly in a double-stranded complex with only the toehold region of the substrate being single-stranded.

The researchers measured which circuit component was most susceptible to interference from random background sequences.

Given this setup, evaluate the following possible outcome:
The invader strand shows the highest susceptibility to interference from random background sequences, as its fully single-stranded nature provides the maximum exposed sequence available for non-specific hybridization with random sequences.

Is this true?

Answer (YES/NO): YES